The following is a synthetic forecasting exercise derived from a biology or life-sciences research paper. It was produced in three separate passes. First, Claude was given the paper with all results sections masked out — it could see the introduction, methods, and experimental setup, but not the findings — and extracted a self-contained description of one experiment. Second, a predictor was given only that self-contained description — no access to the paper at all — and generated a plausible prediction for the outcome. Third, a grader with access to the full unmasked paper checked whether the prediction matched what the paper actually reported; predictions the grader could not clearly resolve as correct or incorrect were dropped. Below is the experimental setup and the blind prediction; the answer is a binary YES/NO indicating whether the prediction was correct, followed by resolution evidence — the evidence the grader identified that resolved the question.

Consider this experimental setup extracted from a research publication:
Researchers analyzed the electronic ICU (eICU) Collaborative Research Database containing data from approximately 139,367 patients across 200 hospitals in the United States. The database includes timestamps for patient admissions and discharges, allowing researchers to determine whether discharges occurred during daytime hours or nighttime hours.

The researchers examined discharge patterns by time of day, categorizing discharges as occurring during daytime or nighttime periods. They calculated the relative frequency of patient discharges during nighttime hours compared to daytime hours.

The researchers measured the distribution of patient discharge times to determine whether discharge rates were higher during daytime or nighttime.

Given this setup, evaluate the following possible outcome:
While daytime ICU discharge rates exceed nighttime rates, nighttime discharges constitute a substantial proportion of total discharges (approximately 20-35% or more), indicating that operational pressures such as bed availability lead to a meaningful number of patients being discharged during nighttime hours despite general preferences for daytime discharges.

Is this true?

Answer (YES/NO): NO